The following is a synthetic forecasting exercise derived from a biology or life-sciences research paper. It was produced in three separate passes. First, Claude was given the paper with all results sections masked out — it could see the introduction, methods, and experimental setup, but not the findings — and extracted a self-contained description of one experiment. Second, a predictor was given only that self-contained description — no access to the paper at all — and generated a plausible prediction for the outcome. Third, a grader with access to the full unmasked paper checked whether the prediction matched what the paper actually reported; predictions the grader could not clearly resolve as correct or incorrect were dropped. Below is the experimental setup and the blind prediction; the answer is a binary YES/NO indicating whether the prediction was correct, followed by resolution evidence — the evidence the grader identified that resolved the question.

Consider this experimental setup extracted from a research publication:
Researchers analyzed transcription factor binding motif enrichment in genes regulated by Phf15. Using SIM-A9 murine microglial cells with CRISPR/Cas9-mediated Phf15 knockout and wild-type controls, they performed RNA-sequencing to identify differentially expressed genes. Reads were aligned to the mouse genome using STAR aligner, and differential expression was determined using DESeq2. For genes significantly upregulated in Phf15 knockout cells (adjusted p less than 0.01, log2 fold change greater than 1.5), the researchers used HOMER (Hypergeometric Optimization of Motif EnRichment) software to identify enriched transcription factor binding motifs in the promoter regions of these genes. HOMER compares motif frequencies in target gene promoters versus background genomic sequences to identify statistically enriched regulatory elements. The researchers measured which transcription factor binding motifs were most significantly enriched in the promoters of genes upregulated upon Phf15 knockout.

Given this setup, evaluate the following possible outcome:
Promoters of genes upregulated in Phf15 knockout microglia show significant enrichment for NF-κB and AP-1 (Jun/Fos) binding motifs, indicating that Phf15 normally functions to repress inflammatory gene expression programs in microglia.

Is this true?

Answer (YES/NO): YES